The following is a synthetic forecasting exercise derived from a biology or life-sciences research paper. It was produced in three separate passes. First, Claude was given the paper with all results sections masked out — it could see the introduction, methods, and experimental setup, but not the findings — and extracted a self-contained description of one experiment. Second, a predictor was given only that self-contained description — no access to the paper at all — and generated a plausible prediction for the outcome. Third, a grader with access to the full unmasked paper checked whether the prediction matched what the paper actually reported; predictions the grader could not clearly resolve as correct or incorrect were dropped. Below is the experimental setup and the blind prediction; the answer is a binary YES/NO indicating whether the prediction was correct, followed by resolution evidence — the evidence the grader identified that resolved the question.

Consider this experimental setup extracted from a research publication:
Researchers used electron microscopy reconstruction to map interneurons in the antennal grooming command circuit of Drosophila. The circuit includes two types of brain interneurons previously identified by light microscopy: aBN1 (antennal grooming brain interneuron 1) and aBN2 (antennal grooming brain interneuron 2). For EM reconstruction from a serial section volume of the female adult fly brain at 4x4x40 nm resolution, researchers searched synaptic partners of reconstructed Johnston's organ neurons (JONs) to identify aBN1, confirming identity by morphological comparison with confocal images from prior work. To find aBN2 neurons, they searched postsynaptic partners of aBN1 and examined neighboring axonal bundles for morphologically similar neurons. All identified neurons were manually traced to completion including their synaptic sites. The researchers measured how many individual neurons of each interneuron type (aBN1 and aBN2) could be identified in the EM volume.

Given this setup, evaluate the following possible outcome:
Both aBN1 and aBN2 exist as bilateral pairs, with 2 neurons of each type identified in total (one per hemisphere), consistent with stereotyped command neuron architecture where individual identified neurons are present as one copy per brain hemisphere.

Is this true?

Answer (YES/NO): NO